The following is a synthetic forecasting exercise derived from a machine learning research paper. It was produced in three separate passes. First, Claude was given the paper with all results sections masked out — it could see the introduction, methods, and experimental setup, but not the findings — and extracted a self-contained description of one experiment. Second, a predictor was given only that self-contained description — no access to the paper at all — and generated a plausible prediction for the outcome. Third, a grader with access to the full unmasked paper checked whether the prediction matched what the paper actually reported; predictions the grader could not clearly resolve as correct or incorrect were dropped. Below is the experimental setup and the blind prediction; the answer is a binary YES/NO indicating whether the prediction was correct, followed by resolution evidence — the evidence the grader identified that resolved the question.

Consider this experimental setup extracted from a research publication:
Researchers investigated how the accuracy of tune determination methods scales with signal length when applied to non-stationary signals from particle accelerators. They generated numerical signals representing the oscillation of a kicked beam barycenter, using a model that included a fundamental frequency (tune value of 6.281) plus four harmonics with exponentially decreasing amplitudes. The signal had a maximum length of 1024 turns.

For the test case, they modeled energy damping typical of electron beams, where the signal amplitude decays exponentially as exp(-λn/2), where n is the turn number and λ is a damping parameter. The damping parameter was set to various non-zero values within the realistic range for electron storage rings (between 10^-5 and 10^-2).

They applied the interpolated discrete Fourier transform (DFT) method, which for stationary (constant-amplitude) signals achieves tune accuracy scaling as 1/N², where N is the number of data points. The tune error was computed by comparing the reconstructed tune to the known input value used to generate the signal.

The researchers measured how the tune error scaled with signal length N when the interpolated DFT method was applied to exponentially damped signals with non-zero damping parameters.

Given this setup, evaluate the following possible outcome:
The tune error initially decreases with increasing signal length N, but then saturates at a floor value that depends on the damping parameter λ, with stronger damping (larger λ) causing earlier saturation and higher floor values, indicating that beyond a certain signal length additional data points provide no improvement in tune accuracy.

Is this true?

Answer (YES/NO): NO